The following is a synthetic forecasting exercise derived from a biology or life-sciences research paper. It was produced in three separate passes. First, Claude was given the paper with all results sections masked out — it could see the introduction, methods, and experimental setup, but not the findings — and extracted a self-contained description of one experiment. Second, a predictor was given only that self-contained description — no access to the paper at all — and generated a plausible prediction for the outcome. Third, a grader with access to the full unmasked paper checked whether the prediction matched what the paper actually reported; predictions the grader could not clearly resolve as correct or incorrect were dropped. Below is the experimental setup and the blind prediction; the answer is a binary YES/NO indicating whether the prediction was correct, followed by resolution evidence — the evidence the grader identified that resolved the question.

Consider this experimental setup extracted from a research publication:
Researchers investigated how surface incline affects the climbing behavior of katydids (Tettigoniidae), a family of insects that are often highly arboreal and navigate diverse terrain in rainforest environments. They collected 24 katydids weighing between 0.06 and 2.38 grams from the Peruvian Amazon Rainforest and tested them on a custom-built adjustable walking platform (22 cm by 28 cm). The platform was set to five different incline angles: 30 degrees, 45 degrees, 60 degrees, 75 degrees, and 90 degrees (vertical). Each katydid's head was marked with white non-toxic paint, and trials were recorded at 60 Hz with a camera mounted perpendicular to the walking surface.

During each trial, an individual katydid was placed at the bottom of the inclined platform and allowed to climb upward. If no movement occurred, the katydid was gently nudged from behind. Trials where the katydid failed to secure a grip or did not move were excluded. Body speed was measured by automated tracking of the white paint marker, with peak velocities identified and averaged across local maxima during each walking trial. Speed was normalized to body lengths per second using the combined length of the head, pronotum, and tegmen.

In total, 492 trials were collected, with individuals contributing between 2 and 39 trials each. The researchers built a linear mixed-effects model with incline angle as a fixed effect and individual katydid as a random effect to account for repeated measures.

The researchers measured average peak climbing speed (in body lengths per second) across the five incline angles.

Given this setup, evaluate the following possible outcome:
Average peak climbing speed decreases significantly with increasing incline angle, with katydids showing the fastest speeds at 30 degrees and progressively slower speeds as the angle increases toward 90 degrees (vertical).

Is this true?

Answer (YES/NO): YES